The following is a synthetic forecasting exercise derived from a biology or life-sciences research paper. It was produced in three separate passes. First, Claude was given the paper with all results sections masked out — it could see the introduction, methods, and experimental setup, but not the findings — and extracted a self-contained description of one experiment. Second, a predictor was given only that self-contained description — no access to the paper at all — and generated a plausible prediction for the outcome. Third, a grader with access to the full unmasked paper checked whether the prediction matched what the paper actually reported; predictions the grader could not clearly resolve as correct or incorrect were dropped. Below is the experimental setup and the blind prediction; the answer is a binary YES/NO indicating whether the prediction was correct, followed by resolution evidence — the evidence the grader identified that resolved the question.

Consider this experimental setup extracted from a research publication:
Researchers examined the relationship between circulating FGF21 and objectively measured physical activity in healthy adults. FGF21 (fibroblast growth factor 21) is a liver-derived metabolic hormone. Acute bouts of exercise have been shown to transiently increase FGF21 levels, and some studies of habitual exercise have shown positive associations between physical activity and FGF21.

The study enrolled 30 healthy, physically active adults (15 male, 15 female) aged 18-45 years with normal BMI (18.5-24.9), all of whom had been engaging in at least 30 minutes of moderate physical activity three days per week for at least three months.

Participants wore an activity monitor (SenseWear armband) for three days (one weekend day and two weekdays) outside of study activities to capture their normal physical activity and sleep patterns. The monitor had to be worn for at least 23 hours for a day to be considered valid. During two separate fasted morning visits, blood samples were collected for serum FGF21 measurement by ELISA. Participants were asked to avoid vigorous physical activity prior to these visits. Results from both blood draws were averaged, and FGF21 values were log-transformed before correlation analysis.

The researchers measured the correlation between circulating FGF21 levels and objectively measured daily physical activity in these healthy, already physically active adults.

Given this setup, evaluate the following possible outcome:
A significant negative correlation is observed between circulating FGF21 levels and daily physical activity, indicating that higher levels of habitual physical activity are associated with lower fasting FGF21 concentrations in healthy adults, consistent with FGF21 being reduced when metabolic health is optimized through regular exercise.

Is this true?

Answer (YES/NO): NO